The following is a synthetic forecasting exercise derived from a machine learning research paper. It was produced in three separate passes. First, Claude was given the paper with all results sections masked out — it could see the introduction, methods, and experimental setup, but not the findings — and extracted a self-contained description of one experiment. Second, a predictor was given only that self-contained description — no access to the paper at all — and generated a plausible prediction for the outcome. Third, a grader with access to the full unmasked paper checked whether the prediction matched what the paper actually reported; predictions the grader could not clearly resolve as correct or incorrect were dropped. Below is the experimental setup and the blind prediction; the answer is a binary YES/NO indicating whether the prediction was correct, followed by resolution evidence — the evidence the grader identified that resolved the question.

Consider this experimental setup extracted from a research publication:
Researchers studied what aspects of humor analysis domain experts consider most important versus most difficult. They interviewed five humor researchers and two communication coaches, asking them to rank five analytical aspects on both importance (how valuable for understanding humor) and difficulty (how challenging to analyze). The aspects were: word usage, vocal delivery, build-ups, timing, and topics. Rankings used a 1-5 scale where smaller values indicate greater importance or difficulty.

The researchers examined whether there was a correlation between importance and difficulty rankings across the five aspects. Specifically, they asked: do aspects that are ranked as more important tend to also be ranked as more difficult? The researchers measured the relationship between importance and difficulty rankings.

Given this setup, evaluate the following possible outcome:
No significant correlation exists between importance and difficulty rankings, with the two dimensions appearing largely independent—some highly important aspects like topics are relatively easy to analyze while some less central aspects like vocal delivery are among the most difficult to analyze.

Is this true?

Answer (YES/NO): NO